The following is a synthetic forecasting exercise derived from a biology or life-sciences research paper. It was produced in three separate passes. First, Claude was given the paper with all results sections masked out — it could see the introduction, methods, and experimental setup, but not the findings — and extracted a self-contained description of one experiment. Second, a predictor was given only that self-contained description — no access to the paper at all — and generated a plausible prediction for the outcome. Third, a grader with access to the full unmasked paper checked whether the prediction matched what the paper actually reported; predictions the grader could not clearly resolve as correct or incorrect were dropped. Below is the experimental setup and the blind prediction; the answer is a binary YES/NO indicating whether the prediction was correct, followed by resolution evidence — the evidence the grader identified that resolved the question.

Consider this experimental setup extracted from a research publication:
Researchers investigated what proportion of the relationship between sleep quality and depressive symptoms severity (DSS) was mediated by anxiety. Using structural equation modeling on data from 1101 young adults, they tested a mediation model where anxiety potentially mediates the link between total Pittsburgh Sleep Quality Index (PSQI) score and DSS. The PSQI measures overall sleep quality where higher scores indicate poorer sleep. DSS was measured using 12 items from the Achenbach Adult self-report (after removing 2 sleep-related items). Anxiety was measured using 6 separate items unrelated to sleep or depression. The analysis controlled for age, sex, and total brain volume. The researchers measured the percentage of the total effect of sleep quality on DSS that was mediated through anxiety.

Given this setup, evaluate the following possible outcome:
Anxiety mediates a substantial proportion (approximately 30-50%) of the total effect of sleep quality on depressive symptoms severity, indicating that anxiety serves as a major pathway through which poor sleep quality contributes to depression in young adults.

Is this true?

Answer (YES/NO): NO